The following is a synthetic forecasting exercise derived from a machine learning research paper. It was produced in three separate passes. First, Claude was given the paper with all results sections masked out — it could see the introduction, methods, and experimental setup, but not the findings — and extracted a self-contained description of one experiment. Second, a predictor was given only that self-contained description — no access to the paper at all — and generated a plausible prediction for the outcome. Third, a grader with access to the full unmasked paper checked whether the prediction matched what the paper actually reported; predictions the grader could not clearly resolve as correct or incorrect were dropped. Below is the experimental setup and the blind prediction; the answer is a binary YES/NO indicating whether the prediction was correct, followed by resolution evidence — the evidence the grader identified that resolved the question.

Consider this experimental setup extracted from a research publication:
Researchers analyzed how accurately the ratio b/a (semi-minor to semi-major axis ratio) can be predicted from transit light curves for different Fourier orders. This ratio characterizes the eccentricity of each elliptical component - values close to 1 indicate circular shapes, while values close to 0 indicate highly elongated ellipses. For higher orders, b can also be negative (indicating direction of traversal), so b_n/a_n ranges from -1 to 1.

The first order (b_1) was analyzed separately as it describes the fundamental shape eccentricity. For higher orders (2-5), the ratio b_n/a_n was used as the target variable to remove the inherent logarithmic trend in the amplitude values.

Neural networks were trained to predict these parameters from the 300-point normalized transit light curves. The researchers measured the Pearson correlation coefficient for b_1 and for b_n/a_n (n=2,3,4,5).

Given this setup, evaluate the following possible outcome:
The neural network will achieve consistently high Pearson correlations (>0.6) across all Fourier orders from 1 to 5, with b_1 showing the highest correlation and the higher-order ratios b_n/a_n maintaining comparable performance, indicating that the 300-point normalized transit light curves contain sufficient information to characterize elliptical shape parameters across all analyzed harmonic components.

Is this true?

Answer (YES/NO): NO